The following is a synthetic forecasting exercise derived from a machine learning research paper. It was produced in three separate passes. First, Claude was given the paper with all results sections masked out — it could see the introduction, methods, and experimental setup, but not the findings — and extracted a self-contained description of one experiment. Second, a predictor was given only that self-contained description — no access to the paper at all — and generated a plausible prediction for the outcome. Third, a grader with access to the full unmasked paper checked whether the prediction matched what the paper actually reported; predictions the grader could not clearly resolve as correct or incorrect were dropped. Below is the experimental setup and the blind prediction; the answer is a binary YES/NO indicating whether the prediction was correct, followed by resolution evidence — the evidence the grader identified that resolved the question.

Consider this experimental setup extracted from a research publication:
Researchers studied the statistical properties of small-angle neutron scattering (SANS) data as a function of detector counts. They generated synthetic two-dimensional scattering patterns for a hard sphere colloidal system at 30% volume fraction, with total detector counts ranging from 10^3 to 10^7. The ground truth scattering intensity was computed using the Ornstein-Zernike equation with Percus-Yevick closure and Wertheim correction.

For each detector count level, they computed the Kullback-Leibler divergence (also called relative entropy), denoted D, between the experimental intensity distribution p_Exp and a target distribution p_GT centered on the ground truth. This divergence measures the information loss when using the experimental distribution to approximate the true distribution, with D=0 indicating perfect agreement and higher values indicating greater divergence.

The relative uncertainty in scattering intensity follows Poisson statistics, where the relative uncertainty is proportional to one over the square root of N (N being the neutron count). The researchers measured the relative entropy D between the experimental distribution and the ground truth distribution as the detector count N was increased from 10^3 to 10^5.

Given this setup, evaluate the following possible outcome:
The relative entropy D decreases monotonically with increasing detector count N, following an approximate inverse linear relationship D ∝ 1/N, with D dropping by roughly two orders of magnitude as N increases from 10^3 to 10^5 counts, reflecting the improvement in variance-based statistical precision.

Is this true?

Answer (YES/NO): NO